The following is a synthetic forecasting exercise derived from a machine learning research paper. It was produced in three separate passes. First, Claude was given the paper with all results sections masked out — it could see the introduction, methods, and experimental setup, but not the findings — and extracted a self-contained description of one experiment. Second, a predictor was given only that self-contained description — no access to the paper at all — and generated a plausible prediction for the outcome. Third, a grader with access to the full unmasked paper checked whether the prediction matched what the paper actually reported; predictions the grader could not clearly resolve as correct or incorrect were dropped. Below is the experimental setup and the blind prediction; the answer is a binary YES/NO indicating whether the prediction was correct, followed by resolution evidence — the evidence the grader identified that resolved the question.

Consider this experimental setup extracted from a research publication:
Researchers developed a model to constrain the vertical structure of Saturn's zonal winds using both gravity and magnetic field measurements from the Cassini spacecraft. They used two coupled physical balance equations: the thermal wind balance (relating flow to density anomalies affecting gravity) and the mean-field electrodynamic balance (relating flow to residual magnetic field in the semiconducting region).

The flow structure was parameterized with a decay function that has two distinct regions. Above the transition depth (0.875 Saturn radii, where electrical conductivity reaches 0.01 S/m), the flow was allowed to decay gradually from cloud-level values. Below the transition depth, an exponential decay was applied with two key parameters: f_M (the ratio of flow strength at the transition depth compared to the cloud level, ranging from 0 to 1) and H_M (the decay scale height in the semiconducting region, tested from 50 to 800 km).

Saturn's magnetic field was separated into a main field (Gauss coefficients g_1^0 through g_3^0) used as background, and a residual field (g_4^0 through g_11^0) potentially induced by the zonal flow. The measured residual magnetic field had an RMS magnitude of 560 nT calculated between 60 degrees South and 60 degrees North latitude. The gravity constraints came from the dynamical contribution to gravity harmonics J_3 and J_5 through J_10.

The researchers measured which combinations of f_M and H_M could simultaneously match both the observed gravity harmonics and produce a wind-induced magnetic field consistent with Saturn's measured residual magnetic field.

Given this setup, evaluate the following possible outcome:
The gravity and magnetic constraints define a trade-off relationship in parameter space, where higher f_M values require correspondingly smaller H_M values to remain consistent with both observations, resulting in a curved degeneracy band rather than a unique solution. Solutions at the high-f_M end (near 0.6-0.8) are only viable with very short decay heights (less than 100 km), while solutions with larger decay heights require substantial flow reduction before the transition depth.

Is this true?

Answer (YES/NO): NO